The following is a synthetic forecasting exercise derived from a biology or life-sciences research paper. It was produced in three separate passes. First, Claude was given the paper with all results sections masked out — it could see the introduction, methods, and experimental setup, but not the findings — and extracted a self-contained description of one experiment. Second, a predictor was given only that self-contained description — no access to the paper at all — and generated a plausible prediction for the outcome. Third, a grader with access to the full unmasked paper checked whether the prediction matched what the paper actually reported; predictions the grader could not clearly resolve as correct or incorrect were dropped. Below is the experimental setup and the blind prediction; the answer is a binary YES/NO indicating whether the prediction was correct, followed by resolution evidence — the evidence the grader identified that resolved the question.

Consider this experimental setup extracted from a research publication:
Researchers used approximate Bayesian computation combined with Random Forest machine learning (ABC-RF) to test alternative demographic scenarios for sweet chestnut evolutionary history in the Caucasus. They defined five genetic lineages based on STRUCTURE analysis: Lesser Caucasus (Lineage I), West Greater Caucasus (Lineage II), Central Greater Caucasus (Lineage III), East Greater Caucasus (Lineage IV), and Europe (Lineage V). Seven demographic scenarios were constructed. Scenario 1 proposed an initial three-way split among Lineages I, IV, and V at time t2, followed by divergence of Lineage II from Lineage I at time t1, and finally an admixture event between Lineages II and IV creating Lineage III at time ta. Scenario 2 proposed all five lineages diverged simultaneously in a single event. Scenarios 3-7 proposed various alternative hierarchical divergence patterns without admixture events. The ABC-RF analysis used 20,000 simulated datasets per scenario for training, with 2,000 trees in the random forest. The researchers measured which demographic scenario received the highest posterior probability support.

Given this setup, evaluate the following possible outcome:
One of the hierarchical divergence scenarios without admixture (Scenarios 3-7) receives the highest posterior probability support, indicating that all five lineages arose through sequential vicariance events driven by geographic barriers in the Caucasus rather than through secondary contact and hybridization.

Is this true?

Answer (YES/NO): NO